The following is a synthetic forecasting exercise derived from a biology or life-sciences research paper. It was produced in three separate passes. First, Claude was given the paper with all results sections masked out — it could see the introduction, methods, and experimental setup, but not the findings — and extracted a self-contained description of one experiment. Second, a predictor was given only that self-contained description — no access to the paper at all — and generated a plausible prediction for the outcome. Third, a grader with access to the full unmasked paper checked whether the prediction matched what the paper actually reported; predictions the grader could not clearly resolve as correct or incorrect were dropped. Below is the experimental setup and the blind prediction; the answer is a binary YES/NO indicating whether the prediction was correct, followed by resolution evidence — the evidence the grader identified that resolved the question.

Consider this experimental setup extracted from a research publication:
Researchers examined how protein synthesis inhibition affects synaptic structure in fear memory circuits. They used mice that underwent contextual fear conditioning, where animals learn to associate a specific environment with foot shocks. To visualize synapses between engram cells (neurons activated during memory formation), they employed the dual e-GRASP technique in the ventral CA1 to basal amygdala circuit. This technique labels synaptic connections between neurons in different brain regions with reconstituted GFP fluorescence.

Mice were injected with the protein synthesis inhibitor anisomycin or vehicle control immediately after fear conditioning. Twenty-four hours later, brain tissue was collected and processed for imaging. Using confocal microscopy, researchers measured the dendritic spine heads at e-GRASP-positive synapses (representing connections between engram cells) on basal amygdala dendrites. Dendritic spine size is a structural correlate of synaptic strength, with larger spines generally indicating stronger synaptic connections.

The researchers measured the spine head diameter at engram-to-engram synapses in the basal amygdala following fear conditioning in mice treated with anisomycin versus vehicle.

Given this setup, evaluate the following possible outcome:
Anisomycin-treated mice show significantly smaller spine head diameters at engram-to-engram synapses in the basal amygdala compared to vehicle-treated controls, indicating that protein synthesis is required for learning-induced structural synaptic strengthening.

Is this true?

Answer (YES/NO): YES